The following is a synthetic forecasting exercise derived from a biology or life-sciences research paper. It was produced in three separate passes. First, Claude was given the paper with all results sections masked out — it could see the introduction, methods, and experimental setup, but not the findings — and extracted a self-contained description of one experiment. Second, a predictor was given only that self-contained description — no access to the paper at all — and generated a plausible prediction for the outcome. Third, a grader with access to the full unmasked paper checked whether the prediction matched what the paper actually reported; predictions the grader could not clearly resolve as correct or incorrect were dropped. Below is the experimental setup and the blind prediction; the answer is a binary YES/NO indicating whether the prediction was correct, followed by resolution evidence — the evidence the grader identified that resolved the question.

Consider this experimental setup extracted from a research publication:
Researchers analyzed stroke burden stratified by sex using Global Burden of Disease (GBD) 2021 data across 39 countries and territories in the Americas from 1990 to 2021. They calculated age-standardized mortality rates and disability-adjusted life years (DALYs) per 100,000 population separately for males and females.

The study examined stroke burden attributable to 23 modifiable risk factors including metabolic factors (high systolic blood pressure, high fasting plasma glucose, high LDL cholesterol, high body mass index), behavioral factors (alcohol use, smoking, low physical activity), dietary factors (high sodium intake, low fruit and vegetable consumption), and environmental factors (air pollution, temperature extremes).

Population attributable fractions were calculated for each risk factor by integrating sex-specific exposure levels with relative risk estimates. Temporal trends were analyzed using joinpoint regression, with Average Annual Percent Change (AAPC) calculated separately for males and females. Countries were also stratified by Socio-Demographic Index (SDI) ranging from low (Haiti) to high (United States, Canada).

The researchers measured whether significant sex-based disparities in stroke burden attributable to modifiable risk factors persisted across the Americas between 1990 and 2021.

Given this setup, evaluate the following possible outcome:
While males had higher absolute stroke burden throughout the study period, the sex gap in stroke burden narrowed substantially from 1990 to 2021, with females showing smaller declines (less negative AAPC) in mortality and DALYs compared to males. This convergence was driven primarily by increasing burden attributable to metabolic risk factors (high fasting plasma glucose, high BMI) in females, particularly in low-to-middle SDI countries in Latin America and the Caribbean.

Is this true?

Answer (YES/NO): NO